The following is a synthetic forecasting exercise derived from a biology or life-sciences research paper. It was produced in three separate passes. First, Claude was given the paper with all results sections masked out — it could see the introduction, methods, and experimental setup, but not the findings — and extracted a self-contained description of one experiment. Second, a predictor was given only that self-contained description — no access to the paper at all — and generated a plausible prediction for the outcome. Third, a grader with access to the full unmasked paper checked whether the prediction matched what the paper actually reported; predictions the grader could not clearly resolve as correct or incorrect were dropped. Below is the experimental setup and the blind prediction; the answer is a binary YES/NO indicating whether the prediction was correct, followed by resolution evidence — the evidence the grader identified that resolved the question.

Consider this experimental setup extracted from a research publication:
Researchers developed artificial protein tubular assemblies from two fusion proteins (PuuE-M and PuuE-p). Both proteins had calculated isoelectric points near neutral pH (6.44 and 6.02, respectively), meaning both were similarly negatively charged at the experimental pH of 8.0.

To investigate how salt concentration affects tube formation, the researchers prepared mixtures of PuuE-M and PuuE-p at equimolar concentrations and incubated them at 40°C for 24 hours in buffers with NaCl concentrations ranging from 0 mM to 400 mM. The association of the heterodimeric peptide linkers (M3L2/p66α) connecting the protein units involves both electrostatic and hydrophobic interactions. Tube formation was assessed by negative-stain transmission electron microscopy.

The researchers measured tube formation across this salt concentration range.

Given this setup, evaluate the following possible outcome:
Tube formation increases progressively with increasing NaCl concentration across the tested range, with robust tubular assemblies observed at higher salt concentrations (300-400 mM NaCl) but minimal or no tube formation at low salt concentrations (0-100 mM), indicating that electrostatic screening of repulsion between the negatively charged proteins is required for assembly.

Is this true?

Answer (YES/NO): NO